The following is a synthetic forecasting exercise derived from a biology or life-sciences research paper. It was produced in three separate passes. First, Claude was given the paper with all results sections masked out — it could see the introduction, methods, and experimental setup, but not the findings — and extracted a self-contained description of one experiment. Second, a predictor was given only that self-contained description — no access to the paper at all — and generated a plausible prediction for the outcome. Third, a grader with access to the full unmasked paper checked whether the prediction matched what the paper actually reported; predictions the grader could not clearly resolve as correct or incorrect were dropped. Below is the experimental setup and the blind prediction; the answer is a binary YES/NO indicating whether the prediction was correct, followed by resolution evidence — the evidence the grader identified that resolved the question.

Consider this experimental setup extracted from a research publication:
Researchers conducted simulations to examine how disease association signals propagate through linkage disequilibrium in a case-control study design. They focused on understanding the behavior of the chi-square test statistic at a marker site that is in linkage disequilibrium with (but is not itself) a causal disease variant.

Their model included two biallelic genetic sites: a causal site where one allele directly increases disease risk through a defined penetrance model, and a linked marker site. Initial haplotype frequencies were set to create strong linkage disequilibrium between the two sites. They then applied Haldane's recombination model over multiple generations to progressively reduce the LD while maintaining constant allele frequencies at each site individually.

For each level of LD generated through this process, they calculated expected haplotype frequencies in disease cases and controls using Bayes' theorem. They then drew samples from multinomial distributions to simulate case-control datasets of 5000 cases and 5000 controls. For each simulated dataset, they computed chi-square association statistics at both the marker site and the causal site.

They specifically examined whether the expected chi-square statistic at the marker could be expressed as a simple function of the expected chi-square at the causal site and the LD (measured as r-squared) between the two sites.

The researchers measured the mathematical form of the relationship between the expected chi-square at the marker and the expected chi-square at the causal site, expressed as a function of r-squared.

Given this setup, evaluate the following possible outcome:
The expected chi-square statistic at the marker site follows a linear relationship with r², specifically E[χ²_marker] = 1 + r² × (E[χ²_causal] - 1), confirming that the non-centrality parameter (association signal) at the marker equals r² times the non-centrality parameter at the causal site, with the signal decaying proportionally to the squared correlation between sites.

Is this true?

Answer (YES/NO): NO